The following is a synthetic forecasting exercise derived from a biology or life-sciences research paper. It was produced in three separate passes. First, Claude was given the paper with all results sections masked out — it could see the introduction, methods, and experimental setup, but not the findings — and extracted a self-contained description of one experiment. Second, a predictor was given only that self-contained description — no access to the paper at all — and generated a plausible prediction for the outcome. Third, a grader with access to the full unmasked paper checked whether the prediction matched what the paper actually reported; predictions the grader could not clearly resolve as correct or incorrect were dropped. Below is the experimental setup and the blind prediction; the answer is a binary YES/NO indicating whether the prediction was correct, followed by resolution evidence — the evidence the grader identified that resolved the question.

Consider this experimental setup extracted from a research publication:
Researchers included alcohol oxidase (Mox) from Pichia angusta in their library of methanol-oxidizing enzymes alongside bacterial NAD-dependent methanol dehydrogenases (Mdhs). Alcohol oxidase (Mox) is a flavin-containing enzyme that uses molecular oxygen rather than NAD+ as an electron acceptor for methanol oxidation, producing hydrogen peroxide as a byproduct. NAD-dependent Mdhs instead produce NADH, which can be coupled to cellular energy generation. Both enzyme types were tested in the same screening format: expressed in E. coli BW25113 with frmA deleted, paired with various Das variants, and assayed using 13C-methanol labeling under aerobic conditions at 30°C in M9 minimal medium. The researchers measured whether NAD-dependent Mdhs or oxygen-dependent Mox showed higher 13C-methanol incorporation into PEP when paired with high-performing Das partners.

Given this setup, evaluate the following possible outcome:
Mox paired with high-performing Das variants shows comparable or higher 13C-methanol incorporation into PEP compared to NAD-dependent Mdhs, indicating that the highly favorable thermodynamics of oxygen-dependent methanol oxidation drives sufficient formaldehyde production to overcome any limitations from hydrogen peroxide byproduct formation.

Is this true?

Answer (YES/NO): NO